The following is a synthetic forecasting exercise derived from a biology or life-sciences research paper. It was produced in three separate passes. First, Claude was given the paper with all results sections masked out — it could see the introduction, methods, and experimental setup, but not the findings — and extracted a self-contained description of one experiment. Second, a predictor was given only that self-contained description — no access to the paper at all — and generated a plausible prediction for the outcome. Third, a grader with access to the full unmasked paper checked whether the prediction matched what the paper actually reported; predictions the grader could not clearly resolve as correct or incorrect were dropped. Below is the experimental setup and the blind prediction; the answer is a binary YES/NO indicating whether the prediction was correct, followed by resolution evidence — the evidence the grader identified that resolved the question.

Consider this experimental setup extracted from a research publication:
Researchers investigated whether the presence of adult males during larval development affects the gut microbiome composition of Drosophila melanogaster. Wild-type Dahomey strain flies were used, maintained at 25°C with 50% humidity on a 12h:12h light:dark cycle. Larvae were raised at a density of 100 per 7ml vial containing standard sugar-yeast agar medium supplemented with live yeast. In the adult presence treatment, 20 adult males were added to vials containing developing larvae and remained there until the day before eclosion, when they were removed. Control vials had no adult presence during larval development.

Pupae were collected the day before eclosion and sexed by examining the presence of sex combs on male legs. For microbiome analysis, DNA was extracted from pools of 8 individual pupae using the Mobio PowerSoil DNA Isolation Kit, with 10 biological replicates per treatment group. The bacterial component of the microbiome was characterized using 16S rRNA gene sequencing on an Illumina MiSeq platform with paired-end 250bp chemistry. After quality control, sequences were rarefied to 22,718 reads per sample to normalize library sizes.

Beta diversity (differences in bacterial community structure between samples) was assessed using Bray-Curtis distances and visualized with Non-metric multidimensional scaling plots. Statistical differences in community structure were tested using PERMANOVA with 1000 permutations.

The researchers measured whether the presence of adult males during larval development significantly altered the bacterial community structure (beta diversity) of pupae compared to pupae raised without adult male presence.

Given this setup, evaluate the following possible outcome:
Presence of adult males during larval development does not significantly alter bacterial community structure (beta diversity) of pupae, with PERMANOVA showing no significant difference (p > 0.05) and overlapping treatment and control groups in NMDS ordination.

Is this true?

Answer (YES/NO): NO